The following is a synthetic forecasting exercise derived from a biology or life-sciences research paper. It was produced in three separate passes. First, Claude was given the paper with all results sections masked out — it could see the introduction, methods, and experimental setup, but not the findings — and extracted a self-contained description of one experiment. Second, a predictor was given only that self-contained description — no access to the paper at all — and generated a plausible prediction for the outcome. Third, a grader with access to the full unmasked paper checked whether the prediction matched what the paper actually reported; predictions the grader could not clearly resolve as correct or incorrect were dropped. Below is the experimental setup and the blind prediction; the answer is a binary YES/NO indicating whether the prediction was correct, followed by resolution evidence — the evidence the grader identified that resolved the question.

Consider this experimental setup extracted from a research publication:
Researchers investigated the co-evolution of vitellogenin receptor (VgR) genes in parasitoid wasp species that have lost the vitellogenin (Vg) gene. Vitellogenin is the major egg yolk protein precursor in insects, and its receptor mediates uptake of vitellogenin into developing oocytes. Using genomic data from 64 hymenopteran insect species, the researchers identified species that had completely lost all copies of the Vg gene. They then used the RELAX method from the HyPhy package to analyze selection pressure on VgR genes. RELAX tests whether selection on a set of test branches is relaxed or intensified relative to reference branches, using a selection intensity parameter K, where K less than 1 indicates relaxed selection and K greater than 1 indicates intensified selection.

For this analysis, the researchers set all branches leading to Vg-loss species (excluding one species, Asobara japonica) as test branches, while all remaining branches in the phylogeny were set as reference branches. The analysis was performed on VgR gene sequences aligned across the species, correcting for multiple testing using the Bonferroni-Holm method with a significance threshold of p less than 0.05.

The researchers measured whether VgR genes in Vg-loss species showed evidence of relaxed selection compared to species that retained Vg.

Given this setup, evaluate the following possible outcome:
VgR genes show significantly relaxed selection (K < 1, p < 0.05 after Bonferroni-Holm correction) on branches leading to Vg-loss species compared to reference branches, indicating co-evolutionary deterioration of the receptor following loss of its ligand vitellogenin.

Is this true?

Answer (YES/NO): YES